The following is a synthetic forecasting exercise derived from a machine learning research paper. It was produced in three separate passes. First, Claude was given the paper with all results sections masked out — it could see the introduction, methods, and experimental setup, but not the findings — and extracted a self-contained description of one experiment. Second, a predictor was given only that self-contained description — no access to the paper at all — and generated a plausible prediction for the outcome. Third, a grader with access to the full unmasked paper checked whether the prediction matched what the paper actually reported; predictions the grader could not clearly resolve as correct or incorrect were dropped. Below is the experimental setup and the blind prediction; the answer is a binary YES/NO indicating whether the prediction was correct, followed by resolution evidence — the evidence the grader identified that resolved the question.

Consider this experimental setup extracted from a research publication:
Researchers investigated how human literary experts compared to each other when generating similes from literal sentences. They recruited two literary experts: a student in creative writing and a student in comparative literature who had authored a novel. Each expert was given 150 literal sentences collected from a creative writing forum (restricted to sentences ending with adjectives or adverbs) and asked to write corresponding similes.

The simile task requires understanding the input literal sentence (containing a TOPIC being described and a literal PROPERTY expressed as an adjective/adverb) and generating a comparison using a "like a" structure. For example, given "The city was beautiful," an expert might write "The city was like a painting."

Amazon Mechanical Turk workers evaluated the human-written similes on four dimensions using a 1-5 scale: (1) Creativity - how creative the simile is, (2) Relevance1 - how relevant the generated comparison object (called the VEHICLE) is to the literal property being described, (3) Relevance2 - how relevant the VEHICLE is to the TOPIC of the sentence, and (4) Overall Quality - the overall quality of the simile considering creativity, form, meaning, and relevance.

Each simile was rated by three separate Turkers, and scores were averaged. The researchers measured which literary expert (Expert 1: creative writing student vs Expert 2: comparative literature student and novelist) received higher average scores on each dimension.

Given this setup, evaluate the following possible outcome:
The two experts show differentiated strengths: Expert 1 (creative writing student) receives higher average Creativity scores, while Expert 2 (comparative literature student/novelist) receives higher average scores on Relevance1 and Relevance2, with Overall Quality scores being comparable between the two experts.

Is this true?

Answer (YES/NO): NO